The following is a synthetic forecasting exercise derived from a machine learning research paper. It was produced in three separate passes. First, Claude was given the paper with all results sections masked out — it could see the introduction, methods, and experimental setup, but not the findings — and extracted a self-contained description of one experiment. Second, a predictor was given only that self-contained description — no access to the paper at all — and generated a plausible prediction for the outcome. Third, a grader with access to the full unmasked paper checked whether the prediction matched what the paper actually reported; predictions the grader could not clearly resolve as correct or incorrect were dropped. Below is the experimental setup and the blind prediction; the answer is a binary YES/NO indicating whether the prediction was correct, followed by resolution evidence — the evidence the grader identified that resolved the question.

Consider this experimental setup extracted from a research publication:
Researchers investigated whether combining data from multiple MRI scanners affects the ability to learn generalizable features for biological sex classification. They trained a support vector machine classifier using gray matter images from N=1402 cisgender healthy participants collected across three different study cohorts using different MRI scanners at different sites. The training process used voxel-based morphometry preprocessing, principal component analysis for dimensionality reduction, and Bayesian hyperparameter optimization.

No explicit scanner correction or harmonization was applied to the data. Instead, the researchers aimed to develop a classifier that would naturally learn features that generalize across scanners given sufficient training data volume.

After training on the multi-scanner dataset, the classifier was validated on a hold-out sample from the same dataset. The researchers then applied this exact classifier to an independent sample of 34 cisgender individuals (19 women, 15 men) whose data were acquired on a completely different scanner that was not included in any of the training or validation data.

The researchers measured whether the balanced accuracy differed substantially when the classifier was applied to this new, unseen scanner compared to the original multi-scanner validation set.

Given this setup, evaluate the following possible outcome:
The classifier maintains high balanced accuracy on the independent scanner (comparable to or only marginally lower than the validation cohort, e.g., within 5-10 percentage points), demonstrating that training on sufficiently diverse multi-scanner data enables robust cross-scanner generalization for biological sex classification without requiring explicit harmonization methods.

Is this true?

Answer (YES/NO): YES